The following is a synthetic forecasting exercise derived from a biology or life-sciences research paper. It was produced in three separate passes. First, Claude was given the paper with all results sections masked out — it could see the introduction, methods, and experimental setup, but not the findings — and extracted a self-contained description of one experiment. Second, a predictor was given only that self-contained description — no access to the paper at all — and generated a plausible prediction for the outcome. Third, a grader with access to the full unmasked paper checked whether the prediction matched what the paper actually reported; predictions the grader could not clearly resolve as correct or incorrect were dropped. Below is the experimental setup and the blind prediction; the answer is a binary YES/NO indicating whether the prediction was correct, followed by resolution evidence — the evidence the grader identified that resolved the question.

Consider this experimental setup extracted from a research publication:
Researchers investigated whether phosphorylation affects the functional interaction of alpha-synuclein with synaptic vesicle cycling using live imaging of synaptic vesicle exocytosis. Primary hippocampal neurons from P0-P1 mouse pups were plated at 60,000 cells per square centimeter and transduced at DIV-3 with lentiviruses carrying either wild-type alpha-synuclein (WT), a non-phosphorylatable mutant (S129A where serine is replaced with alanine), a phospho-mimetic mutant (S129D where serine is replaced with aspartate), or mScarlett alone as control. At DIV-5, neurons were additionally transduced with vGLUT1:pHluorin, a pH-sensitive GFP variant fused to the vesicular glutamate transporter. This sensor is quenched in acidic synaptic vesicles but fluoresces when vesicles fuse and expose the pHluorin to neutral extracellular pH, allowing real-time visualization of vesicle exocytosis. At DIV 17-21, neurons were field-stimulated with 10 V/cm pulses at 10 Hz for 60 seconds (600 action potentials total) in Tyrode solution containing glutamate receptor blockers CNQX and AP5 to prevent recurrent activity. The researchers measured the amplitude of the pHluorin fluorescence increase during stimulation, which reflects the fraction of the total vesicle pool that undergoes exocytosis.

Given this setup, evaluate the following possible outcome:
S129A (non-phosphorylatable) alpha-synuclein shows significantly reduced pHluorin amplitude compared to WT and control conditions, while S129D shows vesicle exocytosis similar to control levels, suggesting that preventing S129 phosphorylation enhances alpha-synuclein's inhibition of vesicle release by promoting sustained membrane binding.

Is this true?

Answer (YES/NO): NO